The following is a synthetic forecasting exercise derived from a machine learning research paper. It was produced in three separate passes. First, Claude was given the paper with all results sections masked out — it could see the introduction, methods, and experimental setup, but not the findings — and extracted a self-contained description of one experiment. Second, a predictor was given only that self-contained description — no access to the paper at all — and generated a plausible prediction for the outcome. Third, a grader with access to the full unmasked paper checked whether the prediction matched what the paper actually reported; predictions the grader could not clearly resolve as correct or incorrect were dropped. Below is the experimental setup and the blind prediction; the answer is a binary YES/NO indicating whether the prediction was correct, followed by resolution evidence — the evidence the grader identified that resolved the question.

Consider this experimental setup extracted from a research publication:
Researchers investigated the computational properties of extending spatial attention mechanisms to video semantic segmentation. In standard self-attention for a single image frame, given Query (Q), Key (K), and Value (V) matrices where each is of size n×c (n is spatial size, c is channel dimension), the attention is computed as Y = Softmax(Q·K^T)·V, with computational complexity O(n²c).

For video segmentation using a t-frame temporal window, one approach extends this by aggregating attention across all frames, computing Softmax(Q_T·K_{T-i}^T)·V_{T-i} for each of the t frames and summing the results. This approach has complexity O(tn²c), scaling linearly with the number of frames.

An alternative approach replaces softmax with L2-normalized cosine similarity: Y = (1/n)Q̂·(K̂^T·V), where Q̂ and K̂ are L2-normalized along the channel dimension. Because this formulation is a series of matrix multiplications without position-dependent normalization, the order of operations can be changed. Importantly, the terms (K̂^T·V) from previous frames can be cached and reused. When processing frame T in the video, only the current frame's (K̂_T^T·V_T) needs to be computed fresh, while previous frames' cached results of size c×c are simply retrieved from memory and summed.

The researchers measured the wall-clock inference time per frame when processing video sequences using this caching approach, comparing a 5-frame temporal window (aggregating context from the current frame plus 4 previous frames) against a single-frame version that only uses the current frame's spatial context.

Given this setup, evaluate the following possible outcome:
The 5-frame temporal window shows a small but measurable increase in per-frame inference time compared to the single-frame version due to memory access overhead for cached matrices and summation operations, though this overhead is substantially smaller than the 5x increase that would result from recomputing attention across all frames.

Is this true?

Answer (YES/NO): NO